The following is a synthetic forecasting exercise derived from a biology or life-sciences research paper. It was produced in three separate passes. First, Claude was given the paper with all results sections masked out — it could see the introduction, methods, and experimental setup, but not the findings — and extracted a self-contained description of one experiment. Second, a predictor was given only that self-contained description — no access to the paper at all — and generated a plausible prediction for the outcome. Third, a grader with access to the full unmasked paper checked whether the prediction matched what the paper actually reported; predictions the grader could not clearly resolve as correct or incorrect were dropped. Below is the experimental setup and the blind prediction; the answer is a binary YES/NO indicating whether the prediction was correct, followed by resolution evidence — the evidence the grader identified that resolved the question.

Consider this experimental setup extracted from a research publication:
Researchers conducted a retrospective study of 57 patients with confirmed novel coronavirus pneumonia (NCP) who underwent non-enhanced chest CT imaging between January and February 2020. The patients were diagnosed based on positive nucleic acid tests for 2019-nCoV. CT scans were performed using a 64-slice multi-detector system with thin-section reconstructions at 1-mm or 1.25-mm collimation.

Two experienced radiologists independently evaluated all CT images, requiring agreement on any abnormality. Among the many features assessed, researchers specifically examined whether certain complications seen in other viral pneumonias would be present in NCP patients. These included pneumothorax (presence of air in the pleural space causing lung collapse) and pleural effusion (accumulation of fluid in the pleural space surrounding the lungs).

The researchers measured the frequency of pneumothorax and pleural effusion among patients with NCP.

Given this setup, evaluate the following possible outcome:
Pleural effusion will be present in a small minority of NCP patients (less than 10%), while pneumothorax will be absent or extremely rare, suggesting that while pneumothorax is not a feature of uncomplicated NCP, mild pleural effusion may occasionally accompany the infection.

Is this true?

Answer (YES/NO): NO